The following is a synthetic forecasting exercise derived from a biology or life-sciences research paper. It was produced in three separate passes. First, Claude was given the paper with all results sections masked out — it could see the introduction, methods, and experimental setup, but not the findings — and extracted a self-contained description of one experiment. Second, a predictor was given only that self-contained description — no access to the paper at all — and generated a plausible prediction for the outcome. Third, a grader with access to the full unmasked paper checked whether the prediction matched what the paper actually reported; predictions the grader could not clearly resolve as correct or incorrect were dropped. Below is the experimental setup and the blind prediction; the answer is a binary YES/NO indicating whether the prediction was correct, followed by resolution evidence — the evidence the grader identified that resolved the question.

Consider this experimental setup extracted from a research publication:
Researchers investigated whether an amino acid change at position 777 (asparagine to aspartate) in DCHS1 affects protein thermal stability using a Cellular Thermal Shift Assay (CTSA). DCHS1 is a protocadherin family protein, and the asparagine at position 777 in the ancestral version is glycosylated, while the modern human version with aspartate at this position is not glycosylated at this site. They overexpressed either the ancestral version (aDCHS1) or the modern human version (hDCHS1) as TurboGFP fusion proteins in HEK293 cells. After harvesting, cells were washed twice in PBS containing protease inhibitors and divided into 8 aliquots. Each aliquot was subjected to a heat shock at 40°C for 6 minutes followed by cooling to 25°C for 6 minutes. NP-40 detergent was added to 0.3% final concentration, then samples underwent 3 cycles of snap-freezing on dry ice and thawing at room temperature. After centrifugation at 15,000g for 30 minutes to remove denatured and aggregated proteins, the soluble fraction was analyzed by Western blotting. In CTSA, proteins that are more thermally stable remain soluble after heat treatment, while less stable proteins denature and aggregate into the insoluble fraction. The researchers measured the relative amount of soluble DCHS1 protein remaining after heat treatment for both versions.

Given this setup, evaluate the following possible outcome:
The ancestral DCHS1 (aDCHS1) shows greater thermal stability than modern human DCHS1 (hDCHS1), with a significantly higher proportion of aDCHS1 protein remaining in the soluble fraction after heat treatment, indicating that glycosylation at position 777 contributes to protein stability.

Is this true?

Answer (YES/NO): NO